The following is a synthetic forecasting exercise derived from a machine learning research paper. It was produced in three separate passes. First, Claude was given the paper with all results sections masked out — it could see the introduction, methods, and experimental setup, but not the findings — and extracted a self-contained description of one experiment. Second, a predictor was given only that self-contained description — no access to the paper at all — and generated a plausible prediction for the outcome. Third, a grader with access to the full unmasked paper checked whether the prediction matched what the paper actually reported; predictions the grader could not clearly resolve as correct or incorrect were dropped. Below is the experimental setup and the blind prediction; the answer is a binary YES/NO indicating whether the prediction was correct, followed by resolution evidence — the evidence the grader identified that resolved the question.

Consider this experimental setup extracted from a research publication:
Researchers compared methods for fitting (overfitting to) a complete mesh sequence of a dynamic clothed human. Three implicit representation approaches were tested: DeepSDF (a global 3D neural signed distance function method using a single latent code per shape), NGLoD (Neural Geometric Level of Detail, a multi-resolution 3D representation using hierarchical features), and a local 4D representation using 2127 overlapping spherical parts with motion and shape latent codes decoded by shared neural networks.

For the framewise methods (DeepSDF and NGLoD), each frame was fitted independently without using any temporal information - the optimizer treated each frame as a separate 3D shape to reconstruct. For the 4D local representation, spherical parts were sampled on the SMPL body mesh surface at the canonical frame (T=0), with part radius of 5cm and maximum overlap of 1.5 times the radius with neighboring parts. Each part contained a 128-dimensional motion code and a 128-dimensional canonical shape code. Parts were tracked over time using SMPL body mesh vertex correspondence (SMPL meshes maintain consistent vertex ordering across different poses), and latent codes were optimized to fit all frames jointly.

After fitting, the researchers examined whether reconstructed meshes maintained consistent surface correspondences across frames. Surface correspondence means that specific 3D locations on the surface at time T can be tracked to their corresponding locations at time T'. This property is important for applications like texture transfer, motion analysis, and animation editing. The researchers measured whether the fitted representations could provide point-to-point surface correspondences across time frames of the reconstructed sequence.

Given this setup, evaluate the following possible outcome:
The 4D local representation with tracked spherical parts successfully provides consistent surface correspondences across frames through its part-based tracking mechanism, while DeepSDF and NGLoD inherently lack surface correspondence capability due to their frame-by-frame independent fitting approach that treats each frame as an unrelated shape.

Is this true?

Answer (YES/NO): YES